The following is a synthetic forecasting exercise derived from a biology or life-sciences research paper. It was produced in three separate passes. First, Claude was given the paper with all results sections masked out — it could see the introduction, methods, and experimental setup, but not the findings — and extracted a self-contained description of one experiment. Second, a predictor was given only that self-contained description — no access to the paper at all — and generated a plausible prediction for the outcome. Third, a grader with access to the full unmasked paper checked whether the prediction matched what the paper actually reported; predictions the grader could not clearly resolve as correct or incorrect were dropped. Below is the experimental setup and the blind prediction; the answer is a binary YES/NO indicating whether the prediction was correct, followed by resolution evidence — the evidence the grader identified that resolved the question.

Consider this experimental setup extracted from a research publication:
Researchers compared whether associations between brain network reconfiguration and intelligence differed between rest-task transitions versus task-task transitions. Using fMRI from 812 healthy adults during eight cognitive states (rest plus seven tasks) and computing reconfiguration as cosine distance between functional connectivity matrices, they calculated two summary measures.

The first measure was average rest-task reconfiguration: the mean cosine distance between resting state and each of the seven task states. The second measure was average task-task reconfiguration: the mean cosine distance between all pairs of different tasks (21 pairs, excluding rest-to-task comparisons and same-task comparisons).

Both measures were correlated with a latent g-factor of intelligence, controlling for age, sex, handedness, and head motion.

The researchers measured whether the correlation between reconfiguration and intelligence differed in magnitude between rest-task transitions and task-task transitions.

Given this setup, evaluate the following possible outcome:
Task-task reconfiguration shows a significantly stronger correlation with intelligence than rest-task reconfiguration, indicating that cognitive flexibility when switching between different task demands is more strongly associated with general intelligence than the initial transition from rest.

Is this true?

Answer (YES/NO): NO